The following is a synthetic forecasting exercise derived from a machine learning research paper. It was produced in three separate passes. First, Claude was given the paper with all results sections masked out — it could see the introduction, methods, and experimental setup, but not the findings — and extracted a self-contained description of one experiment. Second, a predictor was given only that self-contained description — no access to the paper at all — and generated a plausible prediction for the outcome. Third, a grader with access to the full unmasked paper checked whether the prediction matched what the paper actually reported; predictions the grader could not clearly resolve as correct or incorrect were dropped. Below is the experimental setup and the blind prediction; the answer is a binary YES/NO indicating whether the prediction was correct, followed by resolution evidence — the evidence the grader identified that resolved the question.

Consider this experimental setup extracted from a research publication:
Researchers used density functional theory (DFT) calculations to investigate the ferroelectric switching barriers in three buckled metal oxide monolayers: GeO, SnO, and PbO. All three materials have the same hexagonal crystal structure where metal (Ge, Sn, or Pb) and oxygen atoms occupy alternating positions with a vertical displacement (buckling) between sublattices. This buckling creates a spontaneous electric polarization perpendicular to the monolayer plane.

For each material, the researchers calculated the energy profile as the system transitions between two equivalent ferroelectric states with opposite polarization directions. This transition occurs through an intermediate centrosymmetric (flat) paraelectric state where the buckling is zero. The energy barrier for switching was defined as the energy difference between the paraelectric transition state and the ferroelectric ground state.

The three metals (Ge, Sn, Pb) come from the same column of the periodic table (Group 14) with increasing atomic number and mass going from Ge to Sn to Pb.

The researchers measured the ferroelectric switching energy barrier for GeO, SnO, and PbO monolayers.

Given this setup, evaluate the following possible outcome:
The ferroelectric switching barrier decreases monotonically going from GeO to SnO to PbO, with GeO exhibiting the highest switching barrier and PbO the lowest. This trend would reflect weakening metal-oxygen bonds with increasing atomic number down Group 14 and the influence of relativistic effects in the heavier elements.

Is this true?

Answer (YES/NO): YES